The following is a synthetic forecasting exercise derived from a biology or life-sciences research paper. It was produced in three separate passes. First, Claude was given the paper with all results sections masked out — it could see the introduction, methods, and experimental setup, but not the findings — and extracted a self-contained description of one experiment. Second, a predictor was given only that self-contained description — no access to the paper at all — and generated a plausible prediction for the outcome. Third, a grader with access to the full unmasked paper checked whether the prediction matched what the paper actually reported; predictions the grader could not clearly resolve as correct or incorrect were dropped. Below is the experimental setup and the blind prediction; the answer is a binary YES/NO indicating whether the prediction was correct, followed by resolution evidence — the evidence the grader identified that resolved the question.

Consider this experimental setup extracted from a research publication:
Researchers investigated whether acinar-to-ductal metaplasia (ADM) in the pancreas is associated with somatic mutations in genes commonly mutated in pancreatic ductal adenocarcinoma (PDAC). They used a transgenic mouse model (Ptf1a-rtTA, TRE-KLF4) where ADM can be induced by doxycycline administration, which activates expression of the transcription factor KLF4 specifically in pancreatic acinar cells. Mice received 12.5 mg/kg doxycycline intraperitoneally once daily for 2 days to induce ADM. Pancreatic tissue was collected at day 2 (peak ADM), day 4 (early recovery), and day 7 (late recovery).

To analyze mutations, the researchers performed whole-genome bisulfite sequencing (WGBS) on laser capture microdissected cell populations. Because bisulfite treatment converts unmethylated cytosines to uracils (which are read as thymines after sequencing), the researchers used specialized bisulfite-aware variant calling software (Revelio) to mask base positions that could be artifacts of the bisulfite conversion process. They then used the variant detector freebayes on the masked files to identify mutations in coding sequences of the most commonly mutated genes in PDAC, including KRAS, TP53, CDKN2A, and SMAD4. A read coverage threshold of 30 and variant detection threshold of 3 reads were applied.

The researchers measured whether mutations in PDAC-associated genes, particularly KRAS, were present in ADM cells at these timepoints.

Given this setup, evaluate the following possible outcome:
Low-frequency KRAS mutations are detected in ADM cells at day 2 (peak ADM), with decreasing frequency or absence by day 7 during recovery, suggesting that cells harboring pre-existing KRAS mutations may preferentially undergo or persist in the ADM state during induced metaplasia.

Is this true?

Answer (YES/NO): NO